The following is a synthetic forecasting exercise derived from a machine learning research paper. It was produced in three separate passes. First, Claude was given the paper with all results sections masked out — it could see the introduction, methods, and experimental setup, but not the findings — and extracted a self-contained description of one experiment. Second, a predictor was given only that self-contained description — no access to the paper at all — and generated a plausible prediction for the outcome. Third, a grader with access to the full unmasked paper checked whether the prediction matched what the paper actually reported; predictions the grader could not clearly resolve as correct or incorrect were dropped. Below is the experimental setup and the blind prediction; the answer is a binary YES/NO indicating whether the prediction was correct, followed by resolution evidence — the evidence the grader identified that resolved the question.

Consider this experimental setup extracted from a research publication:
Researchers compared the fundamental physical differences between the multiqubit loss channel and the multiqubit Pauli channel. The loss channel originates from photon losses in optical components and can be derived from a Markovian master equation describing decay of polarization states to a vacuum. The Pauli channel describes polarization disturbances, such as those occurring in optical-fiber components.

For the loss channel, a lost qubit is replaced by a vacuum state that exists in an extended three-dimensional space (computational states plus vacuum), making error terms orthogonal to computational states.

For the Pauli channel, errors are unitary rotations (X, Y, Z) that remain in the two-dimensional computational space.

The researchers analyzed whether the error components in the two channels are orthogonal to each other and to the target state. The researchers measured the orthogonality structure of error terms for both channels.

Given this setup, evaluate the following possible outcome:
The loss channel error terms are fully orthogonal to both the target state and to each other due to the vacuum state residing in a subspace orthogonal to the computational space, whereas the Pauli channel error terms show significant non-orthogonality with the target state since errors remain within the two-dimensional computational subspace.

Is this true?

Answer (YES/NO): YES